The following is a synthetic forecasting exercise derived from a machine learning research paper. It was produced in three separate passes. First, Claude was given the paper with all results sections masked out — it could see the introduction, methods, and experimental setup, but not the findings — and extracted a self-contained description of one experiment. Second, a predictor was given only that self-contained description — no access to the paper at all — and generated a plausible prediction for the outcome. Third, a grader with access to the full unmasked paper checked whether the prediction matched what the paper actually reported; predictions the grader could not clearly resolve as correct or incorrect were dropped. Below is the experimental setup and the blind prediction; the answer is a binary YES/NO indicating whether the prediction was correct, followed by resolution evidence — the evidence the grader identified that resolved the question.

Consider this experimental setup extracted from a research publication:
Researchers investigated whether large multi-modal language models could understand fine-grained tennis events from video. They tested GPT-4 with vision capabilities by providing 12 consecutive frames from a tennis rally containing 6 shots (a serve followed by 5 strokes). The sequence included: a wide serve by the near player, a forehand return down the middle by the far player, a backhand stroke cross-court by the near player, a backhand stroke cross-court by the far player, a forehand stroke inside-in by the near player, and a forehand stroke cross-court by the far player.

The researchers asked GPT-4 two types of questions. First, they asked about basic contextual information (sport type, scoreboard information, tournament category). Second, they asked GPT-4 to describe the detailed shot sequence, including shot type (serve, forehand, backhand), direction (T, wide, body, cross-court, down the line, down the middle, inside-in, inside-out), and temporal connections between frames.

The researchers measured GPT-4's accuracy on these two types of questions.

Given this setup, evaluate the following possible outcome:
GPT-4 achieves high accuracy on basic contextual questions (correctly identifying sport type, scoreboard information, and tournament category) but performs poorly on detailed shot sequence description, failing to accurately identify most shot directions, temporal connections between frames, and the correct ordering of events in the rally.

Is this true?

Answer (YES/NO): YES